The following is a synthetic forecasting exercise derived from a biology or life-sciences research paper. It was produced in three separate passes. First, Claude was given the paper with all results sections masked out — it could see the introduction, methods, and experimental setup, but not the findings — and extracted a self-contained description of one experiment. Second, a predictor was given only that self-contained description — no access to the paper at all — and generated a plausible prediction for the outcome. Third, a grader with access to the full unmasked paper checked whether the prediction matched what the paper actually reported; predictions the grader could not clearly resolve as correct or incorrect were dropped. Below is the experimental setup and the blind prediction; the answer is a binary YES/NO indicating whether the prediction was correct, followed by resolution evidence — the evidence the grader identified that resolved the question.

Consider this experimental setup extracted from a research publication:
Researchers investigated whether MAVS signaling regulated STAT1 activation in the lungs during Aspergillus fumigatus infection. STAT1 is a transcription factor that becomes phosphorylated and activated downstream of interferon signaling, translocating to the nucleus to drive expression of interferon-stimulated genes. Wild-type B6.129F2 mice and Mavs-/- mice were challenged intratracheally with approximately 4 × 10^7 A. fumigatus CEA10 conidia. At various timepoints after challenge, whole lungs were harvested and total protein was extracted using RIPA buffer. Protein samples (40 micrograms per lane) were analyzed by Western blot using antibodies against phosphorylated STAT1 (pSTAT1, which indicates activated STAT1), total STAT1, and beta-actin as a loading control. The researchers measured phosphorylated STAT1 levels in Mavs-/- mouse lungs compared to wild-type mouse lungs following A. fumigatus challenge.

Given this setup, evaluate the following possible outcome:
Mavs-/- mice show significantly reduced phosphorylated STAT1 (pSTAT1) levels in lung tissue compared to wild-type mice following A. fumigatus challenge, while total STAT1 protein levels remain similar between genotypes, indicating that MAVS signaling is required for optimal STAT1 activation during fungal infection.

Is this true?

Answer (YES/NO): NO